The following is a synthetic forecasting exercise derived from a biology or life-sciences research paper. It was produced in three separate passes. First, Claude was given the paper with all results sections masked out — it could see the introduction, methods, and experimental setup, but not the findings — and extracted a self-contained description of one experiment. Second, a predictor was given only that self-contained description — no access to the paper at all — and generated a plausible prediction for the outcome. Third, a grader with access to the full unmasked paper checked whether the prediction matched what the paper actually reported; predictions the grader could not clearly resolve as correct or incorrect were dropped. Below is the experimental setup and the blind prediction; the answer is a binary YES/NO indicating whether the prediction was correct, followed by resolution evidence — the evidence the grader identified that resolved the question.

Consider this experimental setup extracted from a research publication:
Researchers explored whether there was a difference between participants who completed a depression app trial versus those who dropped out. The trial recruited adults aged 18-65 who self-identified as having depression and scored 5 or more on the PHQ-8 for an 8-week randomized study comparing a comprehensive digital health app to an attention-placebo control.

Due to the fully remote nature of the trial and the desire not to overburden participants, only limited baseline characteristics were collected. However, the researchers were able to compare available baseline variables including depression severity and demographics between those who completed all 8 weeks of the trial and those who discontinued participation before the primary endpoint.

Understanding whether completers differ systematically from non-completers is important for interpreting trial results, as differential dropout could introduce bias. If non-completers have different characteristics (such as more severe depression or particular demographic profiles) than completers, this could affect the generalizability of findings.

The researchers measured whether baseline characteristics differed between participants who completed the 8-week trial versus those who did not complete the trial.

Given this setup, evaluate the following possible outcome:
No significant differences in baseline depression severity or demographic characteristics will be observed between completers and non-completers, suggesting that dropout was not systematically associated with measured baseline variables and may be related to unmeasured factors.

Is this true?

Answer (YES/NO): YES